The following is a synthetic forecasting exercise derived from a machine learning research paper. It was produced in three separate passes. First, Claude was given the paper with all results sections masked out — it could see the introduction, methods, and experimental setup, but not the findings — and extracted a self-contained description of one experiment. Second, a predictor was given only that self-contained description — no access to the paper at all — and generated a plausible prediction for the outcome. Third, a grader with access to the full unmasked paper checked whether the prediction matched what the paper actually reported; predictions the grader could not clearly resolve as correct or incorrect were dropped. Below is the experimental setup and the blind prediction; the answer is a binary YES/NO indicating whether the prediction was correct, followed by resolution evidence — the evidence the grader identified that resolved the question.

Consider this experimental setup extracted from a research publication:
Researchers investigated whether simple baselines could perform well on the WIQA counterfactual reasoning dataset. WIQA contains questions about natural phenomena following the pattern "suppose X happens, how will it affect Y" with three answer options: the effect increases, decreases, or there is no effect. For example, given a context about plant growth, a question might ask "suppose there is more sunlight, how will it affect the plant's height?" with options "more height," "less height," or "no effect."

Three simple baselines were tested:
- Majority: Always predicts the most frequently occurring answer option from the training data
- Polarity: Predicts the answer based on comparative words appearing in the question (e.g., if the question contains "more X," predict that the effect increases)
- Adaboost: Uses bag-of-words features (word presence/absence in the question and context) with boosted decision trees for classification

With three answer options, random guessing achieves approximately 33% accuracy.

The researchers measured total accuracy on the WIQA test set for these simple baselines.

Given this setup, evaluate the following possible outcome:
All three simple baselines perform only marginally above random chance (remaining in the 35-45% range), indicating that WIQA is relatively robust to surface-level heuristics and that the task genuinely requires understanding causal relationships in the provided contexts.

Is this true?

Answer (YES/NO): NO